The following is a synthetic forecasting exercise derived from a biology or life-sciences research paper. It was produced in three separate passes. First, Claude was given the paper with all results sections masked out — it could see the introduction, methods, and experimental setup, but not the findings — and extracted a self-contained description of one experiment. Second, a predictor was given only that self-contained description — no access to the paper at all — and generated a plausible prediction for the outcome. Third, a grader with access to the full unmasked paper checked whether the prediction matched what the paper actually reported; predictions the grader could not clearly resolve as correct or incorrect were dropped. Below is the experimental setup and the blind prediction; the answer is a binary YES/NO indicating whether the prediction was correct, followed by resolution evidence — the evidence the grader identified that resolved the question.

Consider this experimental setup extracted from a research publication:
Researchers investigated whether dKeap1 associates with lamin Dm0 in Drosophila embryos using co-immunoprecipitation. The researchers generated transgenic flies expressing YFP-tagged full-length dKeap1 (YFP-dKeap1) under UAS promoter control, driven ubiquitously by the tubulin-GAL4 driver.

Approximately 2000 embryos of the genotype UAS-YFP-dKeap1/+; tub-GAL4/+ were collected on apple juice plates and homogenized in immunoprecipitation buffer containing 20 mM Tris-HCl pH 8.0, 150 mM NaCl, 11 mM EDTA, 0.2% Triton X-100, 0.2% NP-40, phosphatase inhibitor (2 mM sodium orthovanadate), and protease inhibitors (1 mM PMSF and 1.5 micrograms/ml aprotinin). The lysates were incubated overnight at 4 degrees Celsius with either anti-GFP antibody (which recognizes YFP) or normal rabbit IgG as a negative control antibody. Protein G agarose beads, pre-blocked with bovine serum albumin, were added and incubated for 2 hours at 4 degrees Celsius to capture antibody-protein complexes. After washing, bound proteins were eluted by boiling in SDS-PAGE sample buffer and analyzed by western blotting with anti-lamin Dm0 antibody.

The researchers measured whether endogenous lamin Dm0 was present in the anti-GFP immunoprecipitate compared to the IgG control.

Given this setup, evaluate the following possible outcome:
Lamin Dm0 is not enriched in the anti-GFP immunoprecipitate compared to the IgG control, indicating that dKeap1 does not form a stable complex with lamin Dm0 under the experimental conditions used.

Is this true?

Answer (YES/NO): NO